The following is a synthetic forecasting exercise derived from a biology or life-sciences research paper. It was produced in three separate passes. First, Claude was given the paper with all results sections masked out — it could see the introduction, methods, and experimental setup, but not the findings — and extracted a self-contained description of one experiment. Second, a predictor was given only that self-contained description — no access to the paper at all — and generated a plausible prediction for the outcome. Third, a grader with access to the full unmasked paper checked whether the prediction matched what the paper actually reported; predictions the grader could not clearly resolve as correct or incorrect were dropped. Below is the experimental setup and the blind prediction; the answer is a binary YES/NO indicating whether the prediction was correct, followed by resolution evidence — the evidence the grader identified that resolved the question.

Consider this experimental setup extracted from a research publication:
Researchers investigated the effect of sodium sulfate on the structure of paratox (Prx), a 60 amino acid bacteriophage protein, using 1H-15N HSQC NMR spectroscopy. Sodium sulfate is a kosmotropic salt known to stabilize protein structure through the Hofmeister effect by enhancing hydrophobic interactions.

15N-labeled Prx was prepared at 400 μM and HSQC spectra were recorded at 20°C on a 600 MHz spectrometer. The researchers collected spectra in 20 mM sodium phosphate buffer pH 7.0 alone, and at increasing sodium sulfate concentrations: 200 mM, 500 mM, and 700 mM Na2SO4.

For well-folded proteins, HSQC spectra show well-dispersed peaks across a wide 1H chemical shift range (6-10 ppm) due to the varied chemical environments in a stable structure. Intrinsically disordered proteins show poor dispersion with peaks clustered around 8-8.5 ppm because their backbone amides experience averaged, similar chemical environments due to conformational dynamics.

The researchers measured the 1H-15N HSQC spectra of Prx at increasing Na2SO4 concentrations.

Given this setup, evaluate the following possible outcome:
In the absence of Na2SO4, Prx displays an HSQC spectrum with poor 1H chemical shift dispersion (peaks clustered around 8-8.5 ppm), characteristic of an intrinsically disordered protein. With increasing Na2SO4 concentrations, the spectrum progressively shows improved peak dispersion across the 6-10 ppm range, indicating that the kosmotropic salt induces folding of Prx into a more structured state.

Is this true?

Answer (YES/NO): YES